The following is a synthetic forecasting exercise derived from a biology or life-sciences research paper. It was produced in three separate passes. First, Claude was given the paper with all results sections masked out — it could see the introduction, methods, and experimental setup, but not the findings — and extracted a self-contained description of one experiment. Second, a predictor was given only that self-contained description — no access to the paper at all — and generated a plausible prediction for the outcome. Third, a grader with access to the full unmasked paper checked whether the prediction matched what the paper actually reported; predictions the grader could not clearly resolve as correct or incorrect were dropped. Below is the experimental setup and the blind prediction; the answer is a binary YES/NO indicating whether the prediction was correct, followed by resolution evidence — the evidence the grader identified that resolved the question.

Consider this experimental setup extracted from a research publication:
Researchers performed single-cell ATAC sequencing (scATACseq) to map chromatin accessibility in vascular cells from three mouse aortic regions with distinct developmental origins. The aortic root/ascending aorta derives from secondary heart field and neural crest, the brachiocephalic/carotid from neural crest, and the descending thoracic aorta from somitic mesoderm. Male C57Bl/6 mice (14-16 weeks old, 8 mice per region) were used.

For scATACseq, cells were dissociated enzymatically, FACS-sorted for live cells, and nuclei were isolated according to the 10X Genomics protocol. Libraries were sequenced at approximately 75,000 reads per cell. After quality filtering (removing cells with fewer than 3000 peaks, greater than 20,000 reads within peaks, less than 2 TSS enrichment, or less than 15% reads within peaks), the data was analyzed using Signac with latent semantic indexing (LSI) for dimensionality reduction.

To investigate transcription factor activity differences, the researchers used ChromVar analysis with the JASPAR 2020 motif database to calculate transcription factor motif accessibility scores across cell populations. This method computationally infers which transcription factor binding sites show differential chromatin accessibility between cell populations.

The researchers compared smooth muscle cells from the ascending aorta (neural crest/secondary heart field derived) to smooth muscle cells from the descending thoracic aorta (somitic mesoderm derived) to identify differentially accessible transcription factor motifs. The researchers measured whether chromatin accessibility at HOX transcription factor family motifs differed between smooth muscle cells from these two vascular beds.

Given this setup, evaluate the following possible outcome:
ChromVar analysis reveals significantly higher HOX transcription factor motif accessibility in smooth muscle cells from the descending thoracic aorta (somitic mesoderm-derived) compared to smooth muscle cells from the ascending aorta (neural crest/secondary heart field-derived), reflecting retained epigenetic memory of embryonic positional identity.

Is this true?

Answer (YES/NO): YES